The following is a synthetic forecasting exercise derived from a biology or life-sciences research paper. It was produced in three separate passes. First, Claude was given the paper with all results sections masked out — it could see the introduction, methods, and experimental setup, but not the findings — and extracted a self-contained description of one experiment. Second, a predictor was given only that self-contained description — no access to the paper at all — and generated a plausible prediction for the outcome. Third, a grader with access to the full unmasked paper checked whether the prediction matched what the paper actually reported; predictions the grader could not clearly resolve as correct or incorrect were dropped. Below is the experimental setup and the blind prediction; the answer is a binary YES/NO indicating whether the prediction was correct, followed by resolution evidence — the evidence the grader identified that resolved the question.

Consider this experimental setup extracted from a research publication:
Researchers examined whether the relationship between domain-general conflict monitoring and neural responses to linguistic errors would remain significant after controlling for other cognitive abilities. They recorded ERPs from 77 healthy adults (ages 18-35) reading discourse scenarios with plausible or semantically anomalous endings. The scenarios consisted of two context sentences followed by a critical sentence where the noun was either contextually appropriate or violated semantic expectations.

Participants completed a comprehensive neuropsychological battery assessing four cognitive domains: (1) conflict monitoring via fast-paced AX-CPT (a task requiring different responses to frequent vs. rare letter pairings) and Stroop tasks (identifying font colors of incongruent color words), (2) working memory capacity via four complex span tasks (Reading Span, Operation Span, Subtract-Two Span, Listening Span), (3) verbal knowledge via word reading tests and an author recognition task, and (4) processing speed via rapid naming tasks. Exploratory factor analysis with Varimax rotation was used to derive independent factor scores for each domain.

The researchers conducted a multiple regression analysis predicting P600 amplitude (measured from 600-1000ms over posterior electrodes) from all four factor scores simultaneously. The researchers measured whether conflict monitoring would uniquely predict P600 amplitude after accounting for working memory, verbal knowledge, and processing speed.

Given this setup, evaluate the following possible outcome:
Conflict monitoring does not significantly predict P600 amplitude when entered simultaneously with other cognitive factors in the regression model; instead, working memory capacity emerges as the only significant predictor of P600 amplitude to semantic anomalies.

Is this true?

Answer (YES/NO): NO